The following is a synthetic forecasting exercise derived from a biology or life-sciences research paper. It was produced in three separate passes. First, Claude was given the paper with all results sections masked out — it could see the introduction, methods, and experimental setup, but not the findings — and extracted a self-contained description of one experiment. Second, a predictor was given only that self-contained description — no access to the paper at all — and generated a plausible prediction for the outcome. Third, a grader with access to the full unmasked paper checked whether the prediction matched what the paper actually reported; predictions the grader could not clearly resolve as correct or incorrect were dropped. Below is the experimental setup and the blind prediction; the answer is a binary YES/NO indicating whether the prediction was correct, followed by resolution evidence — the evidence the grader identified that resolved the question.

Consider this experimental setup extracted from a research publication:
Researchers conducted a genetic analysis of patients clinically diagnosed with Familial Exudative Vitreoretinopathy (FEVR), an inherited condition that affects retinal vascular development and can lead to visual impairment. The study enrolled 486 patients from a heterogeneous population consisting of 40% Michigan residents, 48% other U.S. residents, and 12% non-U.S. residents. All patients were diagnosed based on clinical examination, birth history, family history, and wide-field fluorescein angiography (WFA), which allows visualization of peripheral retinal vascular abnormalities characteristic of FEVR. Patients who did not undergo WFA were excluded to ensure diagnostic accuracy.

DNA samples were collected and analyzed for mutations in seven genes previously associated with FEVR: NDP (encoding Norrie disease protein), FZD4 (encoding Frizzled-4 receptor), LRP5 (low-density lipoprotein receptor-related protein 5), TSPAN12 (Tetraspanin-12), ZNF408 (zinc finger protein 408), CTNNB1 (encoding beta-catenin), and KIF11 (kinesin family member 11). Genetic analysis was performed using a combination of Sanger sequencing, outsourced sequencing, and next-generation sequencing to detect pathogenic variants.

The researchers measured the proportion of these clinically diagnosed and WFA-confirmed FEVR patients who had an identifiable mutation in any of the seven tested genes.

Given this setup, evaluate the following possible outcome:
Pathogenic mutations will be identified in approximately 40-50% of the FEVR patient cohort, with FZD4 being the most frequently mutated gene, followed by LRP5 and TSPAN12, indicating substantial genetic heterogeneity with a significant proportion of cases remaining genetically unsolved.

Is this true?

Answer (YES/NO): NO